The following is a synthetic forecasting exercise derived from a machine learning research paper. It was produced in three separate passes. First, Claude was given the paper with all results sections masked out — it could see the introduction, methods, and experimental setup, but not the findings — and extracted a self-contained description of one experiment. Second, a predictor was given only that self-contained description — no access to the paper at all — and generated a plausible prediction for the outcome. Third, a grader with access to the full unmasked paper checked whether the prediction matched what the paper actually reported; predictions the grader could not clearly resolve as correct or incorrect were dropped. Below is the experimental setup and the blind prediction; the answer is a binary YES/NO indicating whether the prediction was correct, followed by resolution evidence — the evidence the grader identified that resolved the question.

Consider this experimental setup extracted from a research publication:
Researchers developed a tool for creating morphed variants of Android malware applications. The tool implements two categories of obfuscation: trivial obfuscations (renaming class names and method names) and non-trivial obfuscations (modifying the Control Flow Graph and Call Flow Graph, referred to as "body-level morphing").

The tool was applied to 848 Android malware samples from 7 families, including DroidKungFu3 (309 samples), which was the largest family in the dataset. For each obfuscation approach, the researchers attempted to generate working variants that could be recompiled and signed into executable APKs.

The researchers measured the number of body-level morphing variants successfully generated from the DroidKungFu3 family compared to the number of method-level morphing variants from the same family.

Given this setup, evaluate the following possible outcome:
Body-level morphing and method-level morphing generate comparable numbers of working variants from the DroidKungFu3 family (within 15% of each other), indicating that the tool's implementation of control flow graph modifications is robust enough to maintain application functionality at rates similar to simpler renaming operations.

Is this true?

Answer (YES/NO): YES